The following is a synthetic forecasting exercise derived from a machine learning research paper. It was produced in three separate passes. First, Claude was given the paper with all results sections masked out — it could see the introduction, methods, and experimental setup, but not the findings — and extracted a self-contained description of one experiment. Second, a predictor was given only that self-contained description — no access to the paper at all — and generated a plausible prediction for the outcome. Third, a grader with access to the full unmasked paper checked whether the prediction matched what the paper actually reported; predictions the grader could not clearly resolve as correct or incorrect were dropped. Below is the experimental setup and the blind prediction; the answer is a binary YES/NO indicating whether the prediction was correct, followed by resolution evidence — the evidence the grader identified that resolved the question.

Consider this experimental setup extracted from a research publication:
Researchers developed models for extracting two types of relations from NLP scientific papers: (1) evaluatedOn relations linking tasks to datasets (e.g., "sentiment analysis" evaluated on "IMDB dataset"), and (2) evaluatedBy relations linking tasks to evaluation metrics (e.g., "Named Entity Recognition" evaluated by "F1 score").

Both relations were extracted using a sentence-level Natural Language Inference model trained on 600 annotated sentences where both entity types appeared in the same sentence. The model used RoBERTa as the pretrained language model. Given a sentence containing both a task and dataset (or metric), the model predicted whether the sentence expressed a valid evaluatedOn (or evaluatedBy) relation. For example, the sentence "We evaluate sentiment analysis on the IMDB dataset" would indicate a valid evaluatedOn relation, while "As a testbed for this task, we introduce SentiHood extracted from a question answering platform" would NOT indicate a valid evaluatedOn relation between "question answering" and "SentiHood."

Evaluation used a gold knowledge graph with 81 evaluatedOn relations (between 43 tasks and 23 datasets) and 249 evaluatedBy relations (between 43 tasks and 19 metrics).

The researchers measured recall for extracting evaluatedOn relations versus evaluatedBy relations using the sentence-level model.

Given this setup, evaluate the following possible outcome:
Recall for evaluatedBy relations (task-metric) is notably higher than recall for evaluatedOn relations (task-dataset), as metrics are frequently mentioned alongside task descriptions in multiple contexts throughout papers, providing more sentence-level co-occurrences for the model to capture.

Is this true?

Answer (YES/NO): NO